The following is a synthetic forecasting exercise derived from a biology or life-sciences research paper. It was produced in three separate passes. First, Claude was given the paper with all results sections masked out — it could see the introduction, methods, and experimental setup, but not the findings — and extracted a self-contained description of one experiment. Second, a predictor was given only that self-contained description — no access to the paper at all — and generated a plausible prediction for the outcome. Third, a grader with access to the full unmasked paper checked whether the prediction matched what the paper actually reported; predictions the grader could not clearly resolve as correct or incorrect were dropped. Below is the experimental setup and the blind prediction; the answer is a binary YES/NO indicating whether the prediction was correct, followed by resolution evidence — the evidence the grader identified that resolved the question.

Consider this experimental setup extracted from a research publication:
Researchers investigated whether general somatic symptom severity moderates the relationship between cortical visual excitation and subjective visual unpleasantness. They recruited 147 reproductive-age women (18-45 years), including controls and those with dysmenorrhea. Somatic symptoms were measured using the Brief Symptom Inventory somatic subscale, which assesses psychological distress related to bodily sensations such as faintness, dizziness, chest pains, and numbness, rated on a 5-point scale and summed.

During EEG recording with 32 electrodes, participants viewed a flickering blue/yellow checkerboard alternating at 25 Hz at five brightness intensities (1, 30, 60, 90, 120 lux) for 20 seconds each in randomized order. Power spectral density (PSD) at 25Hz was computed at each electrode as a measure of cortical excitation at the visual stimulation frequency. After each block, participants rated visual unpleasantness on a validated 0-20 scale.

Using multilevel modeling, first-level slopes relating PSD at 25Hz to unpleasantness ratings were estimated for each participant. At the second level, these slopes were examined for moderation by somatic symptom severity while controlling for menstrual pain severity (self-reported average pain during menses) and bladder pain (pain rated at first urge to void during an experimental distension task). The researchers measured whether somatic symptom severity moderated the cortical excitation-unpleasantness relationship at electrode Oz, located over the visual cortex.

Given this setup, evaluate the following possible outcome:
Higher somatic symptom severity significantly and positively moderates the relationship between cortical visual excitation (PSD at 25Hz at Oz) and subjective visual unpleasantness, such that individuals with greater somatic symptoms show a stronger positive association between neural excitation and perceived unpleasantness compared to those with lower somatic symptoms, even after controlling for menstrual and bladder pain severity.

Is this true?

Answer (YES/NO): NO